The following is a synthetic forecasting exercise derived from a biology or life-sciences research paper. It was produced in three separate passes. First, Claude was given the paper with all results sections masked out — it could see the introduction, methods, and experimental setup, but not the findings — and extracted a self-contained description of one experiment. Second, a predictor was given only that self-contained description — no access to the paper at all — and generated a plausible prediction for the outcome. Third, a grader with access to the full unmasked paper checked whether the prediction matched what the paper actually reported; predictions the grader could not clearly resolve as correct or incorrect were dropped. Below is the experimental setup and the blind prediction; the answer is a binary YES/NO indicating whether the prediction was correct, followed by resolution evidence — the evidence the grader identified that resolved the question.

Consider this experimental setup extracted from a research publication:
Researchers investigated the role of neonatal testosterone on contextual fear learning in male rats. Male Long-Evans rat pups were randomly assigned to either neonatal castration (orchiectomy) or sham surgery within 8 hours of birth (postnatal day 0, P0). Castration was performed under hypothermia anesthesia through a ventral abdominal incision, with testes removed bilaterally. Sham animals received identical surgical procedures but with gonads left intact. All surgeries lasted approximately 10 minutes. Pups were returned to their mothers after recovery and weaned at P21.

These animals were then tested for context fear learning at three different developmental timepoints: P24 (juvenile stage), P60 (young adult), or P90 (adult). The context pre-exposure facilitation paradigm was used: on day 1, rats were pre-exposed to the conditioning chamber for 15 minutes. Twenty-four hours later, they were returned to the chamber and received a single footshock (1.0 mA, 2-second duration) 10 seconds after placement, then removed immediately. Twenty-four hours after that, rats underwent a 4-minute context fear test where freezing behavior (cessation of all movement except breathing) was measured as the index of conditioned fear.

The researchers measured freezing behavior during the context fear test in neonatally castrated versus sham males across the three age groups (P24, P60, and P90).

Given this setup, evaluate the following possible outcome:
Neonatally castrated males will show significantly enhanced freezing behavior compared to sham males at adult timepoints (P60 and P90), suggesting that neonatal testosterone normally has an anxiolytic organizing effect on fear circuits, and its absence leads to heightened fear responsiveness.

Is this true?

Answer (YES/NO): NO